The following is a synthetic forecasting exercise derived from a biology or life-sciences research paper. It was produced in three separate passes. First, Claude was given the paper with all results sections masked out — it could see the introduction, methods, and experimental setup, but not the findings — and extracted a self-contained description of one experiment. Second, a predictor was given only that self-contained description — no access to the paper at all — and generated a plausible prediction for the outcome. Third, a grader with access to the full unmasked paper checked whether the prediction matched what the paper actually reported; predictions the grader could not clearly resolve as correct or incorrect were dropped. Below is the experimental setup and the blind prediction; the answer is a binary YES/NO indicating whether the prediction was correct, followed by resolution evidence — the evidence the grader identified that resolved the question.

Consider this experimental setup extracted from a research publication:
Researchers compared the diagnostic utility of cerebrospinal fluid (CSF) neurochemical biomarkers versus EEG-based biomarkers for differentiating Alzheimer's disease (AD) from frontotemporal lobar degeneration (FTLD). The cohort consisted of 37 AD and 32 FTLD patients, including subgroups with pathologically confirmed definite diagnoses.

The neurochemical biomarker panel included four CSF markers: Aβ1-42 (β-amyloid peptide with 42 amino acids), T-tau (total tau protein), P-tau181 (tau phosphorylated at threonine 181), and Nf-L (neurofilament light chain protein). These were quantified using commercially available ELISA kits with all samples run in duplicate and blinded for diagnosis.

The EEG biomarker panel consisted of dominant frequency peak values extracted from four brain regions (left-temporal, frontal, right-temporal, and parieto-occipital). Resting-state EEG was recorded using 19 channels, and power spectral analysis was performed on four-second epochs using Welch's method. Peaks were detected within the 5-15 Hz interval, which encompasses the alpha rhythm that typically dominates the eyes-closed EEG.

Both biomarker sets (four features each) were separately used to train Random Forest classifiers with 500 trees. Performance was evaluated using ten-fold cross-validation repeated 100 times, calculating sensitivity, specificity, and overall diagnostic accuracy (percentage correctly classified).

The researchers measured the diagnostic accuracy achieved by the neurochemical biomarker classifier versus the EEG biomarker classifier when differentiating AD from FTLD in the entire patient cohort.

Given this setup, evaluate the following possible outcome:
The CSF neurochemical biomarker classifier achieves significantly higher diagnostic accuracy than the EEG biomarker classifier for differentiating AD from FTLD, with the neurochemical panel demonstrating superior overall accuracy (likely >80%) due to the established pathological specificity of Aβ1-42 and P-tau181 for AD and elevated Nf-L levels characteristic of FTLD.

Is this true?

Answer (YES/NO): YES